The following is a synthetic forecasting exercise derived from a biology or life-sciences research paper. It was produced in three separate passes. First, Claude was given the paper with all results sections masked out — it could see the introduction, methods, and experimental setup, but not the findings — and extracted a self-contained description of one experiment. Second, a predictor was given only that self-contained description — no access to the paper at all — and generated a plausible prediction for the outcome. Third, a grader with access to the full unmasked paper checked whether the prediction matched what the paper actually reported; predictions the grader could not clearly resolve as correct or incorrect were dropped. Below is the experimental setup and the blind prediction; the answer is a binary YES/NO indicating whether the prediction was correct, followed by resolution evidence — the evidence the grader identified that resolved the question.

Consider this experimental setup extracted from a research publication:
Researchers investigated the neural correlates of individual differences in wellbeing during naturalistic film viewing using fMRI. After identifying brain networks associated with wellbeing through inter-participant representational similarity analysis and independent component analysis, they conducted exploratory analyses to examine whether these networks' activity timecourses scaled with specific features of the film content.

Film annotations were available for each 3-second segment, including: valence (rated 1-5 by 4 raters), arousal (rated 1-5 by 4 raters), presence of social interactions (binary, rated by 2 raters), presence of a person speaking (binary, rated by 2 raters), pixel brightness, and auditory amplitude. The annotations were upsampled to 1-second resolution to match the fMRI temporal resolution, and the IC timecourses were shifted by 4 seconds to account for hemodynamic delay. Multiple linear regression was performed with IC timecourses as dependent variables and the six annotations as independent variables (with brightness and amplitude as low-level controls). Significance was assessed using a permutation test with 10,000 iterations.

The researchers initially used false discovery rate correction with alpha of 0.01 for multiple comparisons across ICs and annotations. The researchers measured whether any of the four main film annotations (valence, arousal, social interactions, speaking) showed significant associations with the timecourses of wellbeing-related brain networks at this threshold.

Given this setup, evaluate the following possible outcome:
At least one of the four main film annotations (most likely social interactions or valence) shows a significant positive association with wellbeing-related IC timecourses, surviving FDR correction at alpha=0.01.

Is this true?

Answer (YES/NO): NO